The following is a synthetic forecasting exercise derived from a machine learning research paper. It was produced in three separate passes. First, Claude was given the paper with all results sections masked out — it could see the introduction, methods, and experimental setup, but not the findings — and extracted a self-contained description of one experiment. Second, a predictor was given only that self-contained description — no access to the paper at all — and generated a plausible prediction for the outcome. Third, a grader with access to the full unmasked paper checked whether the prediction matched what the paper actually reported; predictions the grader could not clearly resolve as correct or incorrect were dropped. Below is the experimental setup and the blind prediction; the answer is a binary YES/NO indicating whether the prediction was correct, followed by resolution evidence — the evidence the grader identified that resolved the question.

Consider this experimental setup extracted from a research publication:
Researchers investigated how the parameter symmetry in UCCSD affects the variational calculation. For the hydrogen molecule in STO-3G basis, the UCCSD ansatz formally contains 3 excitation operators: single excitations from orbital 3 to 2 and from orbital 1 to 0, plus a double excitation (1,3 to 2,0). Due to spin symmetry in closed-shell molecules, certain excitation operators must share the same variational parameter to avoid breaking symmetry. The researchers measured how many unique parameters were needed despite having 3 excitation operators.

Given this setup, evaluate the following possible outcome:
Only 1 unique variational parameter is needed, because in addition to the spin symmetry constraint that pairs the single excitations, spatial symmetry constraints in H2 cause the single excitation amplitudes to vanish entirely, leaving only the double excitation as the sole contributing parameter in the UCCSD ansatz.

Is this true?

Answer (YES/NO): NO